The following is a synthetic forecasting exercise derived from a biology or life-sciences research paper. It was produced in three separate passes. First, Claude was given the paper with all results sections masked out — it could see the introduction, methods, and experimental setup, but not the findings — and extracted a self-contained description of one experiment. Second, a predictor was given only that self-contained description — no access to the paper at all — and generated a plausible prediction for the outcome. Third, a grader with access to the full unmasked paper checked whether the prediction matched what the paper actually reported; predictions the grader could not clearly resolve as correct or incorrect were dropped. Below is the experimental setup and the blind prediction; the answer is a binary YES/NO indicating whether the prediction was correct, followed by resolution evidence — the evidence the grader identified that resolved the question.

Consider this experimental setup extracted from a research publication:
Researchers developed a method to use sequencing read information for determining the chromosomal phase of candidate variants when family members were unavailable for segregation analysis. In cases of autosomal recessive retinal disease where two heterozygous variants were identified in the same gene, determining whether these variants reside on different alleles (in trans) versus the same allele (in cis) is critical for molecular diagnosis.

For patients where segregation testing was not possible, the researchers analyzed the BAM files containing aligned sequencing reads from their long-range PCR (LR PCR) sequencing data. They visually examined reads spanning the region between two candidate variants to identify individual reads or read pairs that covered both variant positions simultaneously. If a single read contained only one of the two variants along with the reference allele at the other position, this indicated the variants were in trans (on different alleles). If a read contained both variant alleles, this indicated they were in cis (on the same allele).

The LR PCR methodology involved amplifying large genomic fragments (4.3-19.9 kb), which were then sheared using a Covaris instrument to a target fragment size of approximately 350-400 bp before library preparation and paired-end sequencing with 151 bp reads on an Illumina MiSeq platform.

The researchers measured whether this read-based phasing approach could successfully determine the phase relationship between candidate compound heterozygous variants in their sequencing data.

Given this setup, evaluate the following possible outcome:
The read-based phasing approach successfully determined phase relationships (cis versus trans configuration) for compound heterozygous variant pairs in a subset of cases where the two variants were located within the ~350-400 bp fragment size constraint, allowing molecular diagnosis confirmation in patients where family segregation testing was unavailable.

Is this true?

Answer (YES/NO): NO